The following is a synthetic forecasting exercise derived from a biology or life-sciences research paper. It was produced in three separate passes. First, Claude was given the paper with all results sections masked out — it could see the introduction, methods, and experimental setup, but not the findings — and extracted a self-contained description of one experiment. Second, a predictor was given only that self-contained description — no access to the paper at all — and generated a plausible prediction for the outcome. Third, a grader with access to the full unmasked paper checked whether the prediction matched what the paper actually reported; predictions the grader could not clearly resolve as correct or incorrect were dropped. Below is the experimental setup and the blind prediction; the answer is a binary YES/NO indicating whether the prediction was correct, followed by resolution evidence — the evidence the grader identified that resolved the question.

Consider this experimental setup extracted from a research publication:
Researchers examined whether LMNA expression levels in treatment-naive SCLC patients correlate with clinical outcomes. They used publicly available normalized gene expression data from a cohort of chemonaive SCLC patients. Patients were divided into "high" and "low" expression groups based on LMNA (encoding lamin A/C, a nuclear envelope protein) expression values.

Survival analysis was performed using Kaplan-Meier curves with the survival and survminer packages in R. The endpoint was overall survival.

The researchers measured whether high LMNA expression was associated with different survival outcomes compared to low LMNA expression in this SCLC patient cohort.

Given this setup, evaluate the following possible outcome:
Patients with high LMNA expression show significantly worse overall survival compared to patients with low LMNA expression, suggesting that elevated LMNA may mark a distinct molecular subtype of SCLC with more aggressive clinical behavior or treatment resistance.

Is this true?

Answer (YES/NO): NO